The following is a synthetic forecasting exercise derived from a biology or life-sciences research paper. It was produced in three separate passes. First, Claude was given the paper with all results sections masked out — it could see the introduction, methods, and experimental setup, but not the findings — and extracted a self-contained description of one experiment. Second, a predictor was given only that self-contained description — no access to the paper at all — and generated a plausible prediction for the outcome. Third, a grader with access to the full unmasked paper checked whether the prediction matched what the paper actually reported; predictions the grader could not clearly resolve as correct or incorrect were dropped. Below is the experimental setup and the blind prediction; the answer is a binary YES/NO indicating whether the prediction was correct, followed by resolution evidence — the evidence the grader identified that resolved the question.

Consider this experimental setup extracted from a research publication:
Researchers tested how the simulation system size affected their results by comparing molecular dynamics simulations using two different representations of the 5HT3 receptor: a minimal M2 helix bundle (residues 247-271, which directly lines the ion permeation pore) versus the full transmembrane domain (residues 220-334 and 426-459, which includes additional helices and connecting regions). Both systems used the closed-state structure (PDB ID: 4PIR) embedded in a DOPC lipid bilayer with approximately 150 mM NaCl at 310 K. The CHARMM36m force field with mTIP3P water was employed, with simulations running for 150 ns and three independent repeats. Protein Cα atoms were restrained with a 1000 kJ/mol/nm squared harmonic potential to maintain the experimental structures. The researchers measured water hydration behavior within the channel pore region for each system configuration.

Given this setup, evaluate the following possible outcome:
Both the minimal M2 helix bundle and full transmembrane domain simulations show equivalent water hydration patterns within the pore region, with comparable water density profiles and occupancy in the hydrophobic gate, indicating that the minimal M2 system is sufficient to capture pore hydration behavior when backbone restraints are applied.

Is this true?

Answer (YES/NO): YES